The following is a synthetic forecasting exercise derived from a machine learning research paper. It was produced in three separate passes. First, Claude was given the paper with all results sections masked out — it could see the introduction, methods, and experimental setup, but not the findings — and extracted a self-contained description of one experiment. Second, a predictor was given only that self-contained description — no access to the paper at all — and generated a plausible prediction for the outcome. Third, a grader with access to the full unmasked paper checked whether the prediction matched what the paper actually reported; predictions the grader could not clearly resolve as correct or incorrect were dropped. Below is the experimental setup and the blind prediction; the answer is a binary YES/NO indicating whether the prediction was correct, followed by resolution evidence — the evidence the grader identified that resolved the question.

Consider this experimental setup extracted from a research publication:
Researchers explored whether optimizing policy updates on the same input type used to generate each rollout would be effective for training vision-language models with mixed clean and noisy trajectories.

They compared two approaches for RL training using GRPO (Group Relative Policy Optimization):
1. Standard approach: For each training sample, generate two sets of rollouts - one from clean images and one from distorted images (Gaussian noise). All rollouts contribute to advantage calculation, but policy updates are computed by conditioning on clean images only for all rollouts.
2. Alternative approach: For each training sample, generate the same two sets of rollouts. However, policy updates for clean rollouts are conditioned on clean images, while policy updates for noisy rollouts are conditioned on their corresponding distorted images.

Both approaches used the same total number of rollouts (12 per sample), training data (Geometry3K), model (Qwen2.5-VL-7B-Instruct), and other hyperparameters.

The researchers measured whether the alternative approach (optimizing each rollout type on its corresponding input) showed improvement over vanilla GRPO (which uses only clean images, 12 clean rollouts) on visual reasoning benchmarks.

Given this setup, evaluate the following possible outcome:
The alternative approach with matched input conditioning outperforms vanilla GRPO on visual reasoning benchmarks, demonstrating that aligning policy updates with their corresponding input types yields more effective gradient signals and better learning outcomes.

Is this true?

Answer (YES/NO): NO